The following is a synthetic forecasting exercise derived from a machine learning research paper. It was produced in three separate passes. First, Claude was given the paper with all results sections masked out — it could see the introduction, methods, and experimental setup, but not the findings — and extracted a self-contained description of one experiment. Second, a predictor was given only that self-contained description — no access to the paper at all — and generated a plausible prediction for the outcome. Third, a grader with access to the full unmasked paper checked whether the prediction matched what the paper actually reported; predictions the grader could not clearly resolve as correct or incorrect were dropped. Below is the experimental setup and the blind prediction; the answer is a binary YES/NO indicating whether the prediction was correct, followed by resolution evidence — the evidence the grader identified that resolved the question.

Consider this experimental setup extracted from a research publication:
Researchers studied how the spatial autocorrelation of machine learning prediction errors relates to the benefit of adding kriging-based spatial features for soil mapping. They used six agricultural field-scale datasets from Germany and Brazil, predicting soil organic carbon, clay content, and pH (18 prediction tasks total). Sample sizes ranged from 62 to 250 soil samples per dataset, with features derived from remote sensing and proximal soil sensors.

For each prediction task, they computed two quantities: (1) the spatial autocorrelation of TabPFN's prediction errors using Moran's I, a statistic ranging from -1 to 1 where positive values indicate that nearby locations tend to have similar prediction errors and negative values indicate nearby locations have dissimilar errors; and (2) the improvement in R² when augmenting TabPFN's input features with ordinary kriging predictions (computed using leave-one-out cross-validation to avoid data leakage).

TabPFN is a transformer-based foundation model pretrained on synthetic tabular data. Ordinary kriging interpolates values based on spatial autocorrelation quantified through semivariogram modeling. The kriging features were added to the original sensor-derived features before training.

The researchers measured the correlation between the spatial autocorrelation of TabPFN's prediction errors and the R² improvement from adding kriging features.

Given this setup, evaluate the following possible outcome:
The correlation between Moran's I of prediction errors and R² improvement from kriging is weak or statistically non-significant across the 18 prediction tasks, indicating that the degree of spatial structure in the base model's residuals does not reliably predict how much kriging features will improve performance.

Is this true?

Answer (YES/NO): NO